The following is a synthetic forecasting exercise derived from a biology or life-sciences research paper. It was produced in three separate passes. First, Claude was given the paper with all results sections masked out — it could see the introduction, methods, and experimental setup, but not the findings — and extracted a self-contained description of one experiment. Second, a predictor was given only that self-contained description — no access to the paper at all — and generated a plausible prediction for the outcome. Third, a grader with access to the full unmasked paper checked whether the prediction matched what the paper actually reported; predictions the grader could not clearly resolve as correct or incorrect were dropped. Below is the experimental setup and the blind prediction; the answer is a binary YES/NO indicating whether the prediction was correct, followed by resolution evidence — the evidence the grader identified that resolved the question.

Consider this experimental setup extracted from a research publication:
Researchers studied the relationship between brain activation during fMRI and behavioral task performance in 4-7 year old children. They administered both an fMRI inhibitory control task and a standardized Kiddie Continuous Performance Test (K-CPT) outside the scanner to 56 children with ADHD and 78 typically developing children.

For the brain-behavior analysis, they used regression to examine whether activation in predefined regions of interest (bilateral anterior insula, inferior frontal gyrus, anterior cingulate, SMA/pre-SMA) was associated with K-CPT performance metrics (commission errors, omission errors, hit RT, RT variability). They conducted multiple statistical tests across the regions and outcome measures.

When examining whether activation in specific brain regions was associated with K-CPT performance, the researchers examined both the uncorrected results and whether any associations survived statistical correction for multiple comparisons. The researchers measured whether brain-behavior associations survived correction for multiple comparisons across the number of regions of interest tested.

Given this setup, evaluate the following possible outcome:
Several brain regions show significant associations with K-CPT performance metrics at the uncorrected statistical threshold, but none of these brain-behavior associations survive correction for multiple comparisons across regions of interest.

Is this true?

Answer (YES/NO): NO